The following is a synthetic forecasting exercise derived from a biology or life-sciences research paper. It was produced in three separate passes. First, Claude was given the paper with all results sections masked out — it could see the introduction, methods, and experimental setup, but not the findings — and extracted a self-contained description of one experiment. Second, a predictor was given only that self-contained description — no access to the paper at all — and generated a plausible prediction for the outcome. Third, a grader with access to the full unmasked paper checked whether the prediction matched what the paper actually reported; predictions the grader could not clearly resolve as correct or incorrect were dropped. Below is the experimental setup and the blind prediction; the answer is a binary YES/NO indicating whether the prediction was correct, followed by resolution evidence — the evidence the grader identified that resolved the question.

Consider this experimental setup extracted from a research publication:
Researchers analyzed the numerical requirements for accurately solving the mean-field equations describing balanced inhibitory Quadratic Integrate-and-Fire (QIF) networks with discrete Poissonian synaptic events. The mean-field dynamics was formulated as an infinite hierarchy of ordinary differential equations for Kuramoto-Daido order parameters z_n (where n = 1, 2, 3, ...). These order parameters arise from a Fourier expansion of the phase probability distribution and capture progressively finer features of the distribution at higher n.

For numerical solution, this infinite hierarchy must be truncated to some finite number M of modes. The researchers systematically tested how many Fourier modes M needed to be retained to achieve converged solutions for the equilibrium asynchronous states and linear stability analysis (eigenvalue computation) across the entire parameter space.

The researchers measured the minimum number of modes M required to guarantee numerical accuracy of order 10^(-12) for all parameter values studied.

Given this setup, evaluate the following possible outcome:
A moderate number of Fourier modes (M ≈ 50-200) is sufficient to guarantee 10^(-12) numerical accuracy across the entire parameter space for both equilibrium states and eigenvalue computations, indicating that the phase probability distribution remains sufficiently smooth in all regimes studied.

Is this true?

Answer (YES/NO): YES